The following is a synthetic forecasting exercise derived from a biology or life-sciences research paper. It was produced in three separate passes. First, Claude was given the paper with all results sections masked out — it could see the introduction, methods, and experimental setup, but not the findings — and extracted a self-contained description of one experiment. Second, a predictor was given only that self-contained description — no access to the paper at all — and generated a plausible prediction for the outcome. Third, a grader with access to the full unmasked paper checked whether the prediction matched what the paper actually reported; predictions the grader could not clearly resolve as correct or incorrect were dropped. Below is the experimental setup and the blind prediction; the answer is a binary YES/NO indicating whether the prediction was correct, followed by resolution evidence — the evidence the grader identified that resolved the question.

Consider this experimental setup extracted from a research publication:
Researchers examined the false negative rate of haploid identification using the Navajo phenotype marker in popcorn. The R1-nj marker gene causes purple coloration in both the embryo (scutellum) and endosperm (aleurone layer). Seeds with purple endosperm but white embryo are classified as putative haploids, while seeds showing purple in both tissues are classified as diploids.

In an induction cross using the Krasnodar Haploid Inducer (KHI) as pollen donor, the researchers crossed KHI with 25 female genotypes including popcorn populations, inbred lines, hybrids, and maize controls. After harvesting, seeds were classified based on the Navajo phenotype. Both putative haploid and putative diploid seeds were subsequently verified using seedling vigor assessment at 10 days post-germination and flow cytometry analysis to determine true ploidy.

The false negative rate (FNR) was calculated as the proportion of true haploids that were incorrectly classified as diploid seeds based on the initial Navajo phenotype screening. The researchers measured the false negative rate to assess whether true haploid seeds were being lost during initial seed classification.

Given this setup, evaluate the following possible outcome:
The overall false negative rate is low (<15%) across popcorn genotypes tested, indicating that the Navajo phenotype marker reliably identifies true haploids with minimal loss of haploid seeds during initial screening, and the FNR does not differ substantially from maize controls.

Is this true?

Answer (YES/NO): YES